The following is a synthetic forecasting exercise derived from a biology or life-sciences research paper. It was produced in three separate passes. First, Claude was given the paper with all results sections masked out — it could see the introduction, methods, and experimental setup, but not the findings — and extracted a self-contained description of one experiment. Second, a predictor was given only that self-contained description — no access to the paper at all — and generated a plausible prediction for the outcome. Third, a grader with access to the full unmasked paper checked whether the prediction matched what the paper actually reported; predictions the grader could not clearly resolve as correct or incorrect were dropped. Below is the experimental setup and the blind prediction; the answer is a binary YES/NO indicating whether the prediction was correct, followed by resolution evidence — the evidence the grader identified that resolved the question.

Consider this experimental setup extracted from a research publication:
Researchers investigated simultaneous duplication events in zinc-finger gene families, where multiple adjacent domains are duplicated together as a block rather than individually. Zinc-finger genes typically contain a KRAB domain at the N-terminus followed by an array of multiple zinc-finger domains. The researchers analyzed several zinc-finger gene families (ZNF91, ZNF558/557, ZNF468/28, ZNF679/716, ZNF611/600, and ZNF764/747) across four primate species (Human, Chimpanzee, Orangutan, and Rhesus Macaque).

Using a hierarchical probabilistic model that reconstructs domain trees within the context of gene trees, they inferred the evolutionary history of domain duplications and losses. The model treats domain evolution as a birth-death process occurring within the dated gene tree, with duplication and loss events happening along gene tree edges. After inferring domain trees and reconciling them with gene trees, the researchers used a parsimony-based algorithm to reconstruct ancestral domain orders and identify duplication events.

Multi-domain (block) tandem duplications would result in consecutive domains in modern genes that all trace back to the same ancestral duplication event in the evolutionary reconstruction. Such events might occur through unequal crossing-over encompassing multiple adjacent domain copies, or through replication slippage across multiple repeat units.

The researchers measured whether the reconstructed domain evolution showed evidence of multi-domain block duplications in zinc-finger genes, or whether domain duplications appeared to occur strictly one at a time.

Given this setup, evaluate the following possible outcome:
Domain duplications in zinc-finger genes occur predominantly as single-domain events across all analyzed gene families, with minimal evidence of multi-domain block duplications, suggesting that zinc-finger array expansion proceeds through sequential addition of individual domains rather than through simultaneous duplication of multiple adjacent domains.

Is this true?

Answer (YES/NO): NO